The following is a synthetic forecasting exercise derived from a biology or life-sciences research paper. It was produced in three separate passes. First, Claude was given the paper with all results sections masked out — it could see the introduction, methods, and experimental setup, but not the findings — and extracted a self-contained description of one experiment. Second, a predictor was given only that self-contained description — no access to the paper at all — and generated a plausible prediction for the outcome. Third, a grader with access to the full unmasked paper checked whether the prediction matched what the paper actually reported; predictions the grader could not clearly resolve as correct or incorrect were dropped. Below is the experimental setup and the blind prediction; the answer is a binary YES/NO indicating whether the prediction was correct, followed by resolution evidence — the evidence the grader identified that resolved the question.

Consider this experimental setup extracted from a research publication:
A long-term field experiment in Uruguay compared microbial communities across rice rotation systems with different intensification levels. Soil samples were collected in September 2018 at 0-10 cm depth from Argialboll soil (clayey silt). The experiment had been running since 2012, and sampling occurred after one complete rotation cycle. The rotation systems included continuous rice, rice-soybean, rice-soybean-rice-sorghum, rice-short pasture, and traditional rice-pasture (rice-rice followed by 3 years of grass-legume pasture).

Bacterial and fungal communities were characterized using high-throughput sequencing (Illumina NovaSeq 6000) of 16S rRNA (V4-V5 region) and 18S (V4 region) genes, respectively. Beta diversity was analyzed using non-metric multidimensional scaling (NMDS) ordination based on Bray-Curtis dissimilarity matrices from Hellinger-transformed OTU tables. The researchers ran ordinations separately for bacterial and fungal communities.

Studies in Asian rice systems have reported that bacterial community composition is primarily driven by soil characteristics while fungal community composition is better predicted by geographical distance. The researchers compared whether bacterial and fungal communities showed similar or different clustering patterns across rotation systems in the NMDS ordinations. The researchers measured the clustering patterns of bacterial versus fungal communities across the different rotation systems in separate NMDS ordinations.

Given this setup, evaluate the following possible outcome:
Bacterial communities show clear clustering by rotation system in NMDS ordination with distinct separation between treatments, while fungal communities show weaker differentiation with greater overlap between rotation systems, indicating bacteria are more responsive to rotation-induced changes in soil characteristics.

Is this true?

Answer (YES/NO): NO